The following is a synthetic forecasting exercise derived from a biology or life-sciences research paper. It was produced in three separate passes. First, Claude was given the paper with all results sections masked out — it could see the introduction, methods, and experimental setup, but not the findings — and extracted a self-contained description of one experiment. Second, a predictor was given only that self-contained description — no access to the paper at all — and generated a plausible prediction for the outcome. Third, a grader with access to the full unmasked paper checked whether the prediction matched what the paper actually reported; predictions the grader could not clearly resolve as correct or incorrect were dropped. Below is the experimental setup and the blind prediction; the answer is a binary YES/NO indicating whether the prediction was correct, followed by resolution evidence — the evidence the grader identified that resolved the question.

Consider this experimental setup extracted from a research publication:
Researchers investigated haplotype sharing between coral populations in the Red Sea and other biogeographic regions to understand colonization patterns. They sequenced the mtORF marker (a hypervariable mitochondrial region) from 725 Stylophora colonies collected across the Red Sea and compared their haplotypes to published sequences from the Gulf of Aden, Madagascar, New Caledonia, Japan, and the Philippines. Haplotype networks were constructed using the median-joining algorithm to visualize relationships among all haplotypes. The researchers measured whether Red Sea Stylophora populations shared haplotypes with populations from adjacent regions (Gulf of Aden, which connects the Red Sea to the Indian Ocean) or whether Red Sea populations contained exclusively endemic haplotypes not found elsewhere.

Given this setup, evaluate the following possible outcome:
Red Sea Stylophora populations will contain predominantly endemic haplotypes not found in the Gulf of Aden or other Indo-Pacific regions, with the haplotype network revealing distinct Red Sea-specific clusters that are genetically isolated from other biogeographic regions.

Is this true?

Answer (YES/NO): NO